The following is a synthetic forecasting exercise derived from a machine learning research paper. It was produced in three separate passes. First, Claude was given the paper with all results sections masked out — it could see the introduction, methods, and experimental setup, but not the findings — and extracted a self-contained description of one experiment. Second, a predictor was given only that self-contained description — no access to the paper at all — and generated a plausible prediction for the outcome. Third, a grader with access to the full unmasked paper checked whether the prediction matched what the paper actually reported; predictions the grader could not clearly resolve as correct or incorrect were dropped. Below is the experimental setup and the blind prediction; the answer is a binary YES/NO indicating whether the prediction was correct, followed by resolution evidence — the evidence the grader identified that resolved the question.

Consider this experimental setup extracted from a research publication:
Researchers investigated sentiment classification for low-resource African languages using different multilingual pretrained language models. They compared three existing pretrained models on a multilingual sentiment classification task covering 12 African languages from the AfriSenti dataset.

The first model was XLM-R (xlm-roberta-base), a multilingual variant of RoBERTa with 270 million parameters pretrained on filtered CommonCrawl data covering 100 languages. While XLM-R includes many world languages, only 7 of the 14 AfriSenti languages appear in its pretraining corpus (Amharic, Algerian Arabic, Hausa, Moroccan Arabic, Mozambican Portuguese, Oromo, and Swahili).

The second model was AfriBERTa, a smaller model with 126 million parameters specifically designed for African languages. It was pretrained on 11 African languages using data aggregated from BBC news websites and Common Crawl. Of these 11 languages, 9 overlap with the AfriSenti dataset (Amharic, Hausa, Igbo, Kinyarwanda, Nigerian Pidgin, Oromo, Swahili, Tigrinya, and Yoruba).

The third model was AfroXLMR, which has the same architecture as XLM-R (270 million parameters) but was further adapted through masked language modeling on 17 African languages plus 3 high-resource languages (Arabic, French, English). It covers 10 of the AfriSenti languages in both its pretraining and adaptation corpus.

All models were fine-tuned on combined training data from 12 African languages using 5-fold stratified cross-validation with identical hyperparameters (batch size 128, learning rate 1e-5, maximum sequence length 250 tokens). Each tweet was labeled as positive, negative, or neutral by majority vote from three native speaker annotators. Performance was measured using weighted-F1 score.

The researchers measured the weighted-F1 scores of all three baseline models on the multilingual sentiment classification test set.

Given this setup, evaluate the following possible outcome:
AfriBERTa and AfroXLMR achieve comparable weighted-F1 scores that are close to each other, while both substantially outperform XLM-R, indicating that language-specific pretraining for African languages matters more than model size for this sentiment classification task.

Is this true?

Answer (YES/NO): NO